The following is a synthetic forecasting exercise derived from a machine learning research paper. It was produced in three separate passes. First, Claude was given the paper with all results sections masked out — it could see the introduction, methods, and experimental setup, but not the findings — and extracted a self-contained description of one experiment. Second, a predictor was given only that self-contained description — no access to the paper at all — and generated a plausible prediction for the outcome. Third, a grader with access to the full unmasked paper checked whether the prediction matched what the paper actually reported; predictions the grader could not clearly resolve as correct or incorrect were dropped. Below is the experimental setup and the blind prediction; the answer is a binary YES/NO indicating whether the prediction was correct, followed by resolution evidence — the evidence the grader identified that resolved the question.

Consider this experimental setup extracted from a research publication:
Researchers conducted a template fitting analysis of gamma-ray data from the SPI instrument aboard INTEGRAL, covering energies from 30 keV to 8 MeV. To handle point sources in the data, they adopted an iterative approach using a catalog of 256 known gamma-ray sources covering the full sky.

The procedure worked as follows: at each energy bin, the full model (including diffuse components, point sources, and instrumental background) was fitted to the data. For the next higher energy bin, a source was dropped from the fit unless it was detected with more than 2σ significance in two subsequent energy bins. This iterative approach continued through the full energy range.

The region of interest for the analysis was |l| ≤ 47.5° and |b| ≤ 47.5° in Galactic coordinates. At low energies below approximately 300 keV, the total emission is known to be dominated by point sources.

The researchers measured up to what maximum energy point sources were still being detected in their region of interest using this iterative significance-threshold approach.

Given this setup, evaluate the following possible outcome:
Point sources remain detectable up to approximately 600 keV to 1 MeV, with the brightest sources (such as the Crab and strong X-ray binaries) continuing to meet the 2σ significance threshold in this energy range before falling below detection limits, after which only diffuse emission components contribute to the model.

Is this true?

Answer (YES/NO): YES